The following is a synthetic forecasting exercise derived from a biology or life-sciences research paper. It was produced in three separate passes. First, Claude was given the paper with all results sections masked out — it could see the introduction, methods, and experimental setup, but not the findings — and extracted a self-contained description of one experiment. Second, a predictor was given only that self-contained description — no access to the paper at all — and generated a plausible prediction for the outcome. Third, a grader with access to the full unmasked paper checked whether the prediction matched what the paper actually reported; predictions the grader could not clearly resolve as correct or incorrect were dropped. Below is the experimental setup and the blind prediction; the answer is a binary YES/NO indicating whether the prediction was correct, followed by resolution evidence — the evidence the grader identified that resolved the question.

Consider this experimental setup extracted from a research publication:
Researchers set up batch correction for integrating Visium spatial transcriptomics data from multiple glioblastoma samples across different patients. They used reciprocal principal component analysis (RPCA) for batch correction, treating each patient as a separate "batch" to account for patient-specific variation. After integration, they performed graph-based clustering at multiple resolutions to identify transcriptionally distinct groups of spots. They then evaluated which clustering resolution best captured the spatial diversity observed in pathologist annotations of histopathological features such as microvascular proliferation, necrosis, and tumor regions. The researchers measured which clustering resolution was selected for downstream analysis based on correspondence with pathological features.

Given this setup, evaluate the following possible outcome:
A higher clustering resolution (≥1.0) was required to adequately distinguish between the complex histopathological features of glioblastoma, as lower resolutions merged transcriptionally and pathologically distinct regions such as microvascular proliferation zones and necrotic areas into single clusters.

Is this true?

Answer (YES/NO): NO